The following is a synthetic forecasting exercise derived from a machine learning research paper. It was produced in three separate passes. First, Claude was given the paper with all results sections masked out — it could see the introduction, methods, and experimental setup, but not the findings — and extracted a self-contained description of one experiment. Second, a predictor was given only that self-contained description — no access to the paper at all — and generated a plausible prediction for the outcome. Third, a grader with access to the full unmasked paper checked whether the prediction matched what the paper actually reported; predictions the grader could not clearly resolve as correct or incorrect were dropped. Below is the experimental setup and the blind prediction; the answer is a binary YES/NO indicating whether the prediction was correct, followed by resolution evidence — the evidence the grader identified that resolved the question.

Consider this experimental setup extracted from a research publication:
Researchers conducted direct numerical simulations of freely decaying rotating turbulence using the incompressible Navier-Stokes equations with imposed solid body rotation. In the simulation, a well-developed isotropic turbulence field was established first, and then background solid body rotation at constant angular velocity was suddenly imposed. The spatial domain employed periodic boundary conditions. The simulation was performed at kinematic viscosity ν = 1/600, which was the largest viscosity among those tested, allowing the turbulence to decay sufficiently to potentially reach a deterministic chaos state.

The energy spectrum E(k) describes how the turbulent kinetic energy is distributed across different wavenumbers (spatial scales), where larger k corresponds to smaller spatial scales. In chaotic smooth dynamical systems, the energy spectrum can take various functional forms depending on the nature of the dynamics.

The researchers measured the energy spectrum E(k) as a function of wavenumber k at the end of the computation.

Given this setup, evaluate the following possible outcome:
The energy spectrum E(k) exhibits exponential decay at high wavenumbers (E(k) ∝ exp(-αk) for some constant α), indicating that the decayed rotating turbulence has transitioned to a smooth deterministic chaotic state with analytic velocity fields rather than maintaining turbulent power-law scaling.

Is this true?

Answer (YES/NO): YES